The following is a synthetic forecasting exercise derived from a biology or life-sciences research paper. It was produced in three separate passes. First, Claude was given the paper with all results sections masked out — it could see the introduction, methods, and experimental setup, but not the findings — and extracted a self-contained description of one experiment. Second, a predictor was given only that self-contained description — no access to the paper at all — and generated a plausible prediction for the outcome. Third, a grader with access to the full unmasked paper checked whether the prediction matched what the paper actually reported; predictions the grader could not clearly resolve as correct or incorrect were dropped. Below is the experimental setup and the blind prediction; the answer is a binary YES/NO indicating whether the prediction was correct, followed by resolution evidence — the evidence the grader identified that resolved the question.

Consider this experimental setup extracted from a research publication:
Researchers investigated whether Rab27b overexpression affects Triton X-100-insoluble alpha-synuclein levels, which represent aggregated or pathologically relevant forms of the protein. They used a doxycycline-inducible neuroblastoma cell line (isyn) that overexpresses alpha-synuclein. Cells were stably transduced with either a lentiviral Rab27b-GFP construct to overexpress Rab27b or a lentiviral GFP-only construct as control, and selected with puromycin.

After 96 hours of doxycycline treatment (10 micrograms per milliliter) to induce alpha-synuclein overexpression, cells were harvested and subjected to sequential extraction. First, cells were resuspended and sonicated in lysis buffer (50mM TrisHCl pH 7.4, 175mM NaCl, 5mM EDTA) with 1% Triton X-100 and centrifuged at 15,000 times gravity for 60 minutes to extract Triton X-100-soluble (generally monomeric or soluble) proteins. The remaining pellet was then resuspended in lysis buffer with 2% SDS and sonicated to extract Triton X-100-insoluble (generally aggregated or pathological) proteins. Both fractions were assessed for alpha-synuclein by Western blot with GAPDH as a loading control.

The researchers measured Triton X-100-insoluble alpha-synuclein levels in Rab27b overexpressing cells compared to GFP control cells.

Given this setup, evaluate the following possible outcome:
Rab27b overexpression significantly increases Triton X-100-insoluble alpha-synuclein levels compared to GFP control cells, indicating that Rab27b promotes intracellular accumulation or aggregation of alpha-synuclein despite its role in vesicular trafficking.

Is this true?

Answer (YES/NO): NO